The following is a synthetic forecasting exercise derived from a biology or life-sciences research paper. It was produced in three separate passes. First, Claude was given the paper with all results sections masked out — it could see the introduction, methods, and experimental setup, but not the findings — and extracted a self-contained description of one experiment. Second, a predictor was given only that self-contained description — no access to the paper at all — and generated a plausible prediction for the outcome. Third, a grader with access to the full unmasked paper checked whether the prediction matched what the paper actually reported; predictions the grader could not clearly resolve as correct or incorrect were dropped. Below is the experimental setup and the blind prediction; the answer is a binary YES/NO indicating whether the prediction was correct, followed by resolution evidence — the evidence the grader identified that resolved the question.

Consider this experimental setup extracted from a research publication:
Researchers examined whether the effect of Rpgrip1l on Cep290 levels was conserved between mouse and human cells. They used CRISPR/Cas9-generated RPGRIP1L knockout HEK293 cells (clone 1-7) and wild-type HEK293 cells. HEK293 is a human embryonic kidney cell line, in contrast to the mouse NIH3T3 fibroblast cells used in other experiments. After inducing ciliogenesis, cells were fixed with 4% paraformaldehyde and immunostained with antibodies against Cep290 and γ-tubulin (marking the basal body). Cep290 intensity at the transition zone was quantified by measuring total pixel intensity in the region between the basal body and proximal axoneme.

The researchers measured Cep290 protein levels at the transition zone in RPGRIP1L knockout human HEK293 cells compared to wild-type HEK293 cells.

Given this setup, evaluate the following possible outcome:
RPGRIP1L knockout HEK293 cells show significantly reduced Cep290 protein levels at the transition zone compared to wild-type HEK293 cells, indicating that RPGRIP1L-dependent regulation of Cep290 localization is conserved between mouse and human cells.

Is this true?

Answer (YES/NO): YES